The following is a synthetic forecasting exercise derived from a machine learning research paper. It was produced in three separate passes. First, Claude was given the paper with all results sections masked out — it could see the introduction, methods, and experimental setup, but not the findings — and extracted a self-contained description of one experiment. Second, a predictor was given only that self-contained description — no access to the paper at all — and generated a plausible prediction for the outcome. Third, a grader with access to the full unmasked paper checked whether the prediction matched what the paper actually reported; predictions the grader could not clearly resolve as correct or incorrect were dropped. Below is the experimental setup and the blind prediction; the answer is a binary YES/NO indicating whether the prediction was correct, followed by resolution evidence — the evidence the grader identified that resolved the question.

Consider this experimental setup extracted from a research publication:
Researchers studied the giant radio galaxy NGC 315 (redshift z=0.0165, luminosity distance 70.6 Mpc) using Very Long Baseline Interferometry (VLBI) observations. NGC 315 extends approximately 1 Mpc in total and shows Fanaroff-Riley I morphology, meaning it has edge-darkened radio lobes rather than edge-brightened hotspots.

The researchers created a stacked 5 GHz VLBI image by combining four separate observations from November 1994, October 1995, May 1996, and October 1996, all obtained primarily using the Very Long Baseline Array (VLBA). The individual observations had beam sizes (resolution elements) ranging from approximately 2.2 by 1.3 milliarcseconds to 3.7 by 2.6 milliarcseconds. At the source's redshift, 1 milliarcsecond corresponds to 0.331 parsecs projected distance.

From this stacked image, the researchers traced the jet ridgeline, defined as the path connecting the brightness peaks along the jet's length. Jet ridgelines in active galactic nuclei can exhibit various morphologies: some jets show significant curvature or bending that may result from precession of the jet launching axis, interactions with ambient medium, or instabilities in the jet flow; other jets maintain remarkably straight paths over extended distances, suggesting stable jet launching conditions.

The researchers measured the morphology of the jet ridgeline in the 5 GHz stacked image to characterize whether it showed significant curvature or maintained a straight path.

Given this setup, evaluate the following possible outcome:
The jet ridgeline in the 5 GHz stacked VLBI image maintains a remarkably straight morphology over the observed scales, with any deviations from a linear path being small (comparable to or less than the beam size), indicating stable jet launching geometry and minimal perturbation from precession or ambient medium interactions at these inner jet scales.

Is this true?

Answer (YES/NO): YES